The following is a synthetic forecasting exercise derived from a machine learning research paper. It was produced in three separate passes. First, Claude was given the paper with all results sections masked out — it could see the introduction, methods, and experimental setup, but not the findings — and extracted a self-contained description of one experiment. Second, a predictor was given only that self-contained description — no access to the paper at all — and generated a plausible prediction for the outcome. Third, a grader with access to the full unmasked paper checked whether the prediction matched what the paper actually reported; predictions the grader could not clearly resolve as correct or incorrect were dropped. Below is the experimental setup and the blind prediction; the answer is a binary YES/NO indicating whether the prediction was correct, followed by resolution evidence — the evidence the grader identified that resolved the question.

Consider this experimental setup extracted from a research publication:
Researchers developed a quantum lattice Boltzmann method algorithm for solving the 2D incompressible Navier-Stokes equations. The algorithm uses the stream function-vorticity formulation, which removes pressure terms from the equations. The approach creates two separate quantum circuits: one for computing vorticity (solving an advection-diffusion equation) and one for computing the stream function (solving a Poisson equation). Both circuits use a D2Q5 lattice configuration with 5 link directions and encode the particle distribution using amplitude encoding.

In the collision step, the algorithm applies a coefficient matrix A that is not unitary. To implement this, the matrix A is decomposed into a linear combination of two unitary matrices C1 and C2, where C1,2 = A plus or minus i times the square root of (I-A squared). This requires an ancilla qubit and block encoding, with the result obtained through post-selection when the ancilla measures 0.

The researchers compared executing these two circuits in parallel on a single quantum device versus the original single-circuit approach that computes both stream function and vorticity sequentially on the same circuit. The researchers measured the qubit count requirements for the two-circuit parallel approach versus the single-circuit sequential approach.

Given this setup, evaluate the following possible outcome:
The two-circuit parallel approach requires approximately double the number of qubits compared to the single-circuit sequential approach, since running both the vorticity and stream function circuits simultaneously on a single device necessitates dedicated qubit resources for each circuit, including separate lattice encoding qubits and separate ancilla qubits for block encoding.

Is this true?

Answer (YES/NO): YES